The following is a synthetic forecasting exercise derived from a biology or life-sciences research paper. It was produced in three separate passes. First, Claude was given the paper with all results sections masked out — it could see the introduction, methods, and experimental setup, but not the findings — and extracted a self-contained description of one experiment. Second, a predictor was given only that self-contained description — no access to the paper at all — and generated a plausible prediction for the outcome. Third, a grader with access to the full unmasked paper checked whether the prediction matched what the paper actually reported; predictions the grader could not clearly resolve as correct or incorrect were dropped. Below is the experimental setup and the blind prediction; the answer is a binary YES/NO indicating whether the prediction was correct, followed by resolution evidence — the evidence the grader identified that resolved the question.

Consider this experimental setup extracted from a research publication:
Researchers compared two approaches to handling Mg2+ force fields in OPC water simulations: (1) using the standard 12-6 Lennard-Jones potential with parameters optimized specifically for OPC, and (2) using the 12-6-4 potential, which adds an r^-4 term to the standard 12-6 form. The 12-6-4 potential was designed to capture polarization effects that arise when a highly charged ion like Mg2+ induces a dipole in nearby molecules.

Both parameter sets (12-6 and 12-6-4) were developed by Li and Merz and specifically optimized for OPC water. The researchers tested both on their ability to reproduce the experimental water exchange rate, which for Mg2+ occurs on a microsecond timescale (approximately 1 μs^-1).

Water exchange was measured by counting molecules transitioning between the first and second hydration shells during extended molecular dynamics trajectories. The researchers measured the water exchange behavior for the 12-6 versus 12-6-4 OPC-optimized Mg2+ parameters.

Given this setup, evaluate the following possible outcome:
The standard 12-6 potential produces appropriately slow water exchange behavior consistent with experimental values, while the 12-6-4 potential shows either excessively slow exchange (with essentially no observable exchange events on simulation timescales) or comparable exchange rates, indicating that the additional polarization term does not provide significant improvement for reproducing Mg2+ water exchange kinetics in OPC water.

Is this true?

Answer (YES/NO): NO